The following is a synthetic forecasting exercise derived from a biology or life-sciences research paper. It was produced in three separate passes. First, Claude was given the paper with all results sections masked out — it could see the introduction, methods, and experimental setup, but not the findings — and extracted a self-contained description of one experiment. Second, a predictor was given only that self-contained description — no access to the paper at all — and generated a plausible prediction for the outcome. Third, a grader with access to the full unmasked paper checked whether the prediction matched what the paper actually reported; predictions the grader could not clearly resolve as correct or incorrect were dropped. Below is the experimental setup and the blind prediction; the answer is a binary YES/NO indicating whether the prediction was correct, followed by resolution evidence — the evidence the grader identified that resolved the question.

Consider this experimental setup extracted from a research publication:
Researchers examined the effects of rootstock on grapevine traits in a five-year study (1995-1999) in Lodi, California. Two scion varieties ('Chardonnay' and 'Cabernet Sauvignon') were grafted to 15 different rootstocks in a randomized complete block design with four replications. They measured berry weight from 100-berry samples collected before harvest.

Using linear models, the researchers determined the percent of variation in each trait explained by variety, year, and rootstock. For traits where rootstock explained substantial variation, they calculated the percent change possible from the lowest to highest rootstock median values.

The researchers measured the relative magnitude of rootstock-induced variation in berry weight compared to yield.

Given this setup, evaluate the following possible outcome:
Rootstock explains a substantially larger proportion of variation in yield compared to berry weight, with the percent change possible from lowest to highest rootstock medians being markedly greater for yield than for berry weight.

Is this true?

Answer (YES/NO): NO